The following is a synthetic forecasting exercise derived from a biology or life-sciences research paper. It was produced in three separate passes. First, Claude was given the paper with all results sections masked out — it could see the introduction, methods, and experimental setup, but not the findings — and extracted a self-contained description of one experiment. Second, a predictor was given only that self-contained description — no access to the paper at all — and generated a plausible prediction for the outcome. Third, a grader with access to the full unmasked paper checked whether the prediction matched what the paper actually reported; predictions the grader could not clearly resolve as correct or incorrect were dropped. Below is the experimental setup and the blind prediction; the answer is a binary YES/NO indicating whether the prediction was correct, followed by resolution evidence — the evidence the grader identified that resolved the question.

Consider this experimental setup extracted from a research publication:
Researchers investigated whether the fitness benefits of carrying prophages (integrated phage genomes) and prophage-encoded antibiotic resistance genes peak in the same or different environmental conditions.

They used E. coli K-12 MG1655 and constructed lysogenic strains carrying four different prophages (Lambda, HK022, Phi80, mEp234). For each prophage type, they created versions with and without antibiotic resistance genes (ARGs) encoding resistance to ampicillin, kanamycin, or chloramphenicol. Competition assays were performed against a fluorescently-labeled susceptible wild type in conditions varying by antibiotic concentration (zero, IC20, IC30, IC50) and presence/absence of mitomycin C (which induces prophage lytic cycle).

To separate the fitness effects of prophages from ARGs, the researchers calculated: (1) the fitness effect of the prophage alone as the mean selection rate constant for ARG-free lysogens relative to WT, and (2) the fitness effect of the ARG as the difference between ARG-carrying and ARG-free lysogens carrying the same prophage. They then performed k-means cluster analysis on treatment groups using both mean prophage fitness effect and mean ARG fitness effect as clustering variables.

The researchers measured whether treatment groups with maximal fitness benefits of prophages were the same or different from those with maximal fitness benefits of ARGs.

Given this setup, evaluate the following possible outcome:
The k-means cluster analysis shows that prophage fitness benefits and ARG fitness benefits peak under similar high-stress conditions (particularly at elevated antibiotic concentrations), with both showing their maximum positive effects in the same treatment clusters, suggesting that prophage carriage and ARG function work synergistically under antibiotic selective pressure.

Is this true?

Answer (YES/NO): NO